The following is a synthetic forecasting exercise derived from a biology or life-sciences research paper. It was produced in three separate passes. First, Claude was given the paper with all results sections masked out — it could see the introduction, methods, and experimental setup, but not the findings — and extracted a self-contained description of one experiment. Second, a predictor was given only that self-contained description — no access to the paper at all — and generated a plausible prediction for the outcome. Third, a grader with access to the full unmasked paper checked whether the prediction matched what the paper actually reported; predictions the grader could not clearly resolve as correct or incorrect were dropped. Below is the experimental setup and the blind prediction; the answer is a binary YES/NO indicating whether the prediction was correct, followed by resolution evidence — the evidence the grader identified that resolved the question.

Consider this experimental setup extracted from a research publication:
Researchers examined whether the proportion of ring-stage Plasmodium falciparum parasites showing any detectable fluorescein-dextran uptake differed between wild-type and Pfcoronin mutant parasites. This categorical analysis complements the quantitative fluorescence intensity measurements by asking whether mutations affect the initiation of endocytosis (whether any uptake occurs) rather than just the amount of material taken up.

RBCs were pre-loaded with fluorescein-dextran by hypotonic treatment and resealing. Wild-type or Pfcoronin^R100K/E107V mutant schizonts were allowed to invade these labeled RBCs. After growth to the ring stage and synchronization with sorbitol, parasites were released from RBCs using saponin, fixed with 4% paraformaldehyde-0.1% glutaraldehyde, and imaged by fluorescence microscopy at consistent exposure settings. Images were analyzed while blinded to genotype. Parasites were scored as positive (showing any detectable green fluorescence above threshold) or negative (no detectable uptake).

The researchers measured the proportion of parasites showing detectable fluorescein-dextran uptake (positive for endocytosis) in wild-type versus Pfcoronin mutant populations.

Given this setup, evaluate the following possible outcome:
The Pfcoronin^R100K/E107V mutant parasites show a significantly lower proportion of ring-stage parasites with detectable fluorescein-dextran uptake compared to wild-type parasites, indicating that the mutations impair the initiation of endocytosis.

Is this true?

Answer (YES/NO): YES